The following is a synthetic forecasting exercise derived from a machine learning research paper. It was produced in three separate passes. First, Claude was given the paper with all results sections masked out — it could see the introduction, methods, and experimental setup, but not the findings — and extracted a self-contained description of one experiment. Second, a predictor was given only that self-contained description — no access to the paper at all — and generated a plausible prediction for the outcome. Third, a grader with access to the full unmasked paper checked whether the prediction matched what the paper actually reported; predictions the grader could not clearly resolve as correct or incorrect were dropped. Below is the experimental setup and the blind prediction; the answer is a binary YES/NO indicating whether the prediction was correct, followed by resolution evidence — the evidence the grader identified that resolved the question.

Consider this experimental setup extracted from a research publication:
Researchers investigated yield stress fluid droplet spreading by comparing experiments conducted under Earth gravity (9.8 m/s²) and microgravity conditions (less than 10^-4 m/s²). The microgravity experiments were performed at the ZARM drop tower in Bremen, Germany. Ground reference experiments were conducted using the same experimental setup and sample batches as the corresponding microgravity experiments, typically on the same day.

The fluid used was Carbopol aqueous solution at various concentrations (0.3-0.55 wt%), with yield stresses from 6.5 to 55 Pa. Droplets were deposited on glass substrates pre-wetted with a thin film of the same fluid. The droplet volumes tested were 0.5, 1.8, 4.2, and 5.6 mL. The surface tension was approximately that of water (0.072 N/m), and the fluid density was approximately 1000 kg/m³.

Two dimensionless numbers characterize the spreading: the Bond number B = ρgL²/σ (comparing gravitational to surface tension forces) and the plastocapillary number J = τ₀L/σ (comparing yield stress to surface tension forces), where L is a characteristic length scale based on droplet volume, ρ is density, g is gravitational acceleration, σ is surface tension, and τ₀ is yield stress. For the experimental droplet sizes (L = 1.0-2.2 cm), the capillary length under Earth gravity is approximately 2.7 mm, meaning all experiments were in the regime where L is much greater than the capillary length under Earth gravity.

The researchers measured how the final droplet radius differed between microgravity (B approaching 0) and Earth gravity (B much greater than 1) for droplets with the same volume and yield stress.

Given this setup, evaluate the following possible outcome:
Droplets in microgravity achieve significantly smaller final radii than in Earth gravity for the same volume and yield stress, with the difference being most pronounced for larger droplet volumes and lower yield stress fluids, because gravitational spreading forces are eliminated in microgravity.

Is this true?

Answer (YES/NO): NO